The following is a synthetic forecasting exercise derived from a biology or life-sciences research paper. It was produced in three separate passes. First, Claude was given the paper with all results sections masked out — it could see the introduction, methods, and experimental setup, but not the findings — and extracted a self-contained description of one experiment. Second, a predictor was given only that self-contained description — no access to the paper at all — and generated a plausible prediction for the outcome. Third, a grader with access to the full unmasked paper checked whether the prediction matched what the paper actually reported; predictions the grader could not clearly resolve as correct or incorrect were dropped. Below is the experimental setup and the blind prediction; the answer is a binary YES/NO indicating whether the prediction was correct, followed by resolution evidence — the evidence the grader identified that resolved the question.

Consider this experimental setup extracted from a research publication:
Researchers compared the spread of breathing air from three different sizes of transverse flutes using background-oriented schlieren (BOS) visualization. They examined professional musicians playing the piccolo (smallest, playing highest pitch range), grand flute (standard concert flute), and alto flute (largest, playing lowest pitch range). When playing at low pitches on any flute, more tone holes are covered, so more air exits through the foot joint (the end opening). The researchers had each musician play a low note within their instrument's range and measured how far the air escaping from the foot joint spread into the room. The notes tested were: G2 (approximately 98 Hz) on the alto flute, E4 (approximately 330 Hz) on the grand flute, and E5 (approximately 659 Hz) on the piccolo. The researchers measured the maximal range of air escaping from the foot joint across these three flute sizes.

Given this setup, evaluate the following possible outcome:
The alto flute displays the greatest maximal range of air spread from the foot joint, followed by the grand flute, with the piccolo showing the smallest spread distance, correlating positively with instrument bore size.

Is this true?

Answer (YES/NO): NO